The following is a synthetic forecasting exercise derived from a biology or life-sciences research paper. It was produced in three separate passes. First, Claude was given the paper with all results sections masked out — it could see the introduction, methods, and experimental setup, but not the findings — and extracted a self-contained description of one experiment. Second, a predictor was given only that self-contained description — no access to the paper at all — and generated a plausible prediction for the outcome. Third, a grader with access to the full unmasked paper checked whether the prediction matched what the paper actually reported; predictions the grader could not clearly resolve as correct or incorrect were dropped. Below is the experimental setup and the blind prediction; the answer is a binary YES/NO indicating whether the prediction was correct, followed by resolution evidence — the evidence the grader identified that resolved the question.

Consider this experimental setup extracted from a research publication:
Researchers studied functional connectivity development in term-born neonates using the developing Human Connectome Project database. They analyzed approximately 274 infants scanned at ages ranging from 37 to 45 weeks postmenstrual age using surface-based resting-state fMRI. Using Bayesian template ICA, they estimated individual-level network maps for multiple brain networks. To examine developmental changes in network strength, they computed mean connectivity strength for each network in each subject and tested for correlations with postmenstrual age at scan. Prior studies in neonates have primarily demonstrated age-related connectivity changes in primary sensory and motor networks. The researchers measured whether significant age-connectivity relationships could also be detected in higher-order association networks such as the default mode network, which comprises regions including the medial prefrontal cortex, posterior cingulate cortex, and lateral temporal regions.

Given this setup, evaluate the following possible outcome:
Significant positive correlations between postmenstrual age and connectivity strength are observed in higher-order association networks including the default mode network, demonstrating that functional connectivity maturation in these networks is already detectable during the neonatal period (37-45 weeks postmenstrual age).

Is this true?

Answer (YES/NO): YES